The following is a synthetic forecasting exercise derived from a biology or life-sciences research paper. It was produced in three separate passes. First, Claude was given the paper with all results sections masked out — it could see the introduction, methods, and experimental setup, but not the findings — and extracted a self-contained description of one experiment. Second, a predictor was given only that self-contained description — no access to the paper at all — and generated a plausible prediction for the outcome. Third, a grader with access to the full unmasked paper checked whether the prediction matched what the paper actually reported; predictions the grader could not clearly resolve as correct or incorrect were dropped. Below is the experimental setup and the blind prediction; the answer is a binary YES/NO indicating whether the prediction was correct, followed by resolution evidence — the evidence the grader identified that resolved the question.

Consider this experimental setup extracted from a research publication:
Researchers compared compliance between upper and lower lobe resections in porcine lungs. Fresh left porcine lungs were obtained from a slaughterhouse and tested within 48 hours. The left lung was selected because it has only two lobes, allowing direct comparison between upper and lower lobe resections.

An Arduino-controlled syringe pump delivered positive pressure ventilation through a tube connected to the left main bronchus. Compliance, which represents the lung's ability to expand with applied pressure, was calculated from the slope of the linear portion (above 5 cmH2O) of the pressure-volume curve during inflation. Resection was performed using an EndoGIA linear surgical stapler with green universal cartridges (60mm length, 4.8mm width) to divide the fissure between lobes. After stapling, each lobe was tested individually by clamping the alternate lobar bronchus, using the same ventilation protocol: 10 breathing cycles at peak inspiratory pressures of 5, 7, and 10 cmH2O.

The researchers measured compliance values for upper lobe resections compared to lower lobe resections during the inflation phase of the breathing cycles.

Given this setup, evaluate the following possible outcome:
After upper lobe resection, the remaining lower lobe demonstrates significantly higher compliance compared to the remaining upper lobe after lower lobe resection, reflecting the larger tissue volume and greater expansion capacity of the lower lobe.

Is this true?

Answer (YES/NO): NO